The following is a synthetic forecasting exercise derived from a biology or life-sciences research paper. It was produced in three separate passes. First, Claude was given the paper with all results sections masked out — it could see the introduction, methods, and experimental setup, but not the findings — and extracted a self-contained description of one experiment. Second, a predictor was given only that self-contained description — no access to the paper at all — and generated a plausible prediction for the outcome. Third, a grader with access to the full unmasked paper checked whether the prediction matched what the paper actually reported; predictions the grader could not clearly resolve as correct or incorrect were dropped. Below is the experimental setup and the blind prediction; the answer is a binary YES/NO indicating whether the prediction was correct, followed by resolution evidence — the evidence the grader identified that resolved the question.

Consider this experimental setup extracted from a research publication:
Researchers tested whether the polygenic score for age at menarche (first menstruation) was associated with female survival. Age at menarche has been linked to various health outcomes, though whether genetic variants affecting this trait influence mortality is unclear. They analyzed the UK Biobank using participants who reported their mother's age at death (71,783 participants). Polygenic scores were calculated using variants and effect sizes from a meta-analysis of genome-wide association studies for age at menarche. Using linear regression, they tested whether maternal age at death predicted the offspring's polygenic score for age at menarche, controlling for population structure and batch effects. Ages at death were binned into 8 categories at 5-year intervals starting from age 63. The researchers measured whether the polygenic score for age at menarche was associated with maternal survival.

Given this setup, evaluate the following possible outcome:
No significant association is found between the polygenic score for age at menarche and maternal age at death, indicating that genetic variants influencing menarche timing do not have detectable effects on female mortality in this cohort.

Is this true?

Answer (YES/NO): YES